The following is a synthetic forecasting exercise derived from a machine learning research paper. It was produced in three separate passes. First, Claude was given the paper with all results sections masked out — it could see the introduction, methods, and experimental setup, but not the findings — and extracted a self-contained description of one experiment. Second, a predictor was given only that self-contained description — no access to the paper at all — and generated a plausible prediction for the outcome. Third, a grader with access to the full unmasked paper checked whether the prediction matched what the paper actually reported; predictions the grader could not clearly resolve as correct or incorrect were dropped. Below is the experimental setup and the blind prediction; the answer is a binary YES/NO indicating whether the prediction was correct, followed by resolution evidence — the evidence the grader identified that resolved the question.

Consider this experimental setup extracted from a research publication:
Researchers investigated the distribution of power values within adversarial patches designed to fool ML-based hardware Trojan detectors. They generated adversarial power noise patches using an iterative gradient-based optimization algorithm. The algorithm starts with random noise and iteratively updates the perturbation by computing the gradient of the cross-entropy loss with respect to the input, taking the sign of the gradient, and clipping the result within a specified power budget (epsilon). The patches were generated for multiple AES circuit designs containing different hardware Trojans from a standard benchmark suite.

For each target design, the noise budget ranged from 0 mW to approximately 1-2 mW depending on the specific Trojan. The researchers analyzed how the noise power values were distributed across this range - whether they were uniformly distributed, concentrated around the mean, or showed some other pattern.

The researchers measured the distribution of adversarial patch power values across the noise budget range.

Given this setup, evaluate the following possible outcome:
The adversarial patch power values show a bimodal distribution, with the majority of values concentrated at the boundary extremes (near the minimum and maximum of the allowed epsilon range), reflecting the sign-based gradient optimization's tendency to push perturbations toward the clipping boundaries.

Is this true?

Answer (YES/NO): YES